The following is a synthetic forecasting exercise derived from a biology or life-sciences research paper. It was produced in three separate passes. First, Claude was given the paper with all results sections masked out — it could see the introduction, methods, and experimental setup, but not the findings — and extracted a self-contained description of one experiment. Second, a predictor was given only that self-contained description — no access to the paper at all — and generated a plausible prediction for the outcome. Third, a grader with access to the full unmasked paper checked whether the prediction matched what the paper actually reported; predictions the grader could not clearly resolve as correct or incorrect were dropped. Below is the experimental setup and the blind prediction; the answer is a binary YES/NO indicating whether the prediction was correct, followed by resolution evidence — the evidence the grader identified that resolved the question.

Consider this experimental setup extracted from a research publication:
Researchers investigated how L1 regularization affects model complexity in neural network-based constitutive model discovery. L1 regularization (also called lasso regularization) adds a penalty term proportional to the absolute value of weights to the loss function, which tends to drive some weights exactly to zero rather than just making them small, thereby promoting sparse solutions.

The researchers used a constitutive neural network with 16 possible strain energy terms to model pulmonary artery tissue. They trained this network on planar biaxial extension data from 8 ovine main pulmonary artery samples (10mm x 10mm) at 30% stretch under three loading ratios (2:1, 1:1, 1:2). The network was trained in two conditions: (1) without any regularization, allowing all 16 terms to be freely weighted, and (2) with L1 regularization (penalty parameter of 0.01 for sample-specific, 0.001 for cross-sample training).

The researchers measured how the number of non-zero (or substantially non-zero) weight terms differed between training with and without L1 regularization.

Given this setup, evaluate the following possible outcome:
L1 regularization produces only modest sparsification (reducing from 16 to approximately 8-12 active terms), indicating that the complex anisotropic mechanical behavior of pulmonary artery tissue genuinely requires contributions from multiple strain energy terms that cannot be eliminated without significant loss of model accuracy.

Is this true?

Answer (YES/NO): NO